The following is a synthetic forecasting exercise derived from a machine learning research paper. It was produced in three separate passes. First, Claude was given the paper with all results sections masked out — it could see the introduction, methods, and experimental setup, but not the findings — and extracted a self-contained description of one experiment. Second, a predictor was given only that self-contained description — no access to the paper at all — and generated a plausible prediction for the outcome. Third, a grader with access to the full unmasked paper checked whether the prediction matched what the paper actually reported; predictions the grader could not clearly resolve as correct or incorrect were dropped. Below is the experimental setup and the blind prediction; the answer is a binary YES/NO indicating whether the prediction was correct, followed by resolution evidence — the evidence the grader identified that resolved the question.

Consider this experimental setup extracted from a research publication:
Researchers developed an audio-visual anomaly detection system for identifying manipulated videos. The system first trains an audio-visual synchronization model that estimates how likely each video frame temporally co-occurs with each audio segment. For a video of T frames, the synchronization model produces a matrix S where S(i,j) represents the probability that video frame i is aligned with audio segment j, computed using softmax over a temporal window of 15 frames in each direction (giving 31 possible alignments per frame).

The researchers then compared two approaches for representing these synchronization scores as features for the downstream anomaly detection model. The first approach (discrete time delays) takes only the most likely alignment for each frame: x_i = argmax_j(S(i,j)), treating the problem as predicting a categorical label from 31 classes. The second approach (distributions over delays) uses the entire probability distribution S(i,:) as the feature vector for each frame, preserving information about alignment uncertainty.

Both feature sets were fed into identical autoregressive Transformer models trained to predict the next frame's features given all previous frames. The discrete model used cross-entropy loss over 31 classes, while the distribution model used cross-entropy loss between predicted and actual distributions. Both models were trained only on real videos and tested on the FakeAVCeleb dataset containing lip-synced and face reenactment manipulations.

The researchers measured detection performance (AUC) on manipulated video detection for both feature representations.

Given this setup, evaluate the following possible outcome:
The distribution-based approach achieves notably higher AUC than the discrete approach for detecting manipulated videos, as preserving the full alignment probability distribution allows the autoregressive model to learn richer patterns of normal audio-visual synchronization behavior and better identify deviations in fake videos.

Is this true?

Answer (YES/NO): YES